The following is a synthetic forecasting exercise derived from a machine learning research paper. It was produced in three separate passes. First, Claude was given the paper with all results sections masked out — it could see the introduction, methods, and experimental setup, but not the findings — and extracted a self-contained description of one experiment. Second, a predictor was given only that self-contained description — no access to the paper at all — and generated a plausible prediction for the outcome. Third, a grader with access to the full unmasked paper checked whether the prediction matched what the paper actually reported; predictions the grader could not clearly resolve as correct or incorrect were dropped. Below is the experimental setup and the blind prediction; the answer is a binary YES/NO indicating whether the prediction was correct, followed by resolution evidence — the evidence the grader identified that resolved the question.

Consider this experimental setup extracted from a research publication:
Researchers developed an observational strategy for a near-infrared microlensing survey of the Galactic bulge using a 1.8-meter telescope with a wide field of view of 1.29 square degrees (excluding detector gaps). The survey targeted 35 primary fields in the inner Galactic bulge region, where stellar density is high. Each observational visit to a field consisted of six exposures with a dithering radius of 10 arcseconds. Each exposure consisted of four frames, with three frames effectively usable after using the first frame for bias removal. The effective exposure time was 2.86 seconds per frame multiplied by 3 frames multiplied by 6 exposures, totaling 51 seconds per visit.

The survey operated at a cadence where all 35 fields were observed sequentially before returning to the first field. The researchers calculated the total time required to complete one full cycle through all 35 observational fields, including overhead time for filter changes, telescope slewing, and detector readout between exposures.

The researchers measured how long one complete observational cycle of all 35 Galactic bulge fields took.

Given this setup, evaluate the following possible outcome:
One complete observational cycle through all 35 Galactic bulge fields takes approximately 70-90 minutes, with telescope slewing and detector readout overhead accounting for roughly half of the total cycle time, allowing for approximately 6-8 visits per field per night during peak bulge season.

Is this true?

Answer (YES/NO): NO